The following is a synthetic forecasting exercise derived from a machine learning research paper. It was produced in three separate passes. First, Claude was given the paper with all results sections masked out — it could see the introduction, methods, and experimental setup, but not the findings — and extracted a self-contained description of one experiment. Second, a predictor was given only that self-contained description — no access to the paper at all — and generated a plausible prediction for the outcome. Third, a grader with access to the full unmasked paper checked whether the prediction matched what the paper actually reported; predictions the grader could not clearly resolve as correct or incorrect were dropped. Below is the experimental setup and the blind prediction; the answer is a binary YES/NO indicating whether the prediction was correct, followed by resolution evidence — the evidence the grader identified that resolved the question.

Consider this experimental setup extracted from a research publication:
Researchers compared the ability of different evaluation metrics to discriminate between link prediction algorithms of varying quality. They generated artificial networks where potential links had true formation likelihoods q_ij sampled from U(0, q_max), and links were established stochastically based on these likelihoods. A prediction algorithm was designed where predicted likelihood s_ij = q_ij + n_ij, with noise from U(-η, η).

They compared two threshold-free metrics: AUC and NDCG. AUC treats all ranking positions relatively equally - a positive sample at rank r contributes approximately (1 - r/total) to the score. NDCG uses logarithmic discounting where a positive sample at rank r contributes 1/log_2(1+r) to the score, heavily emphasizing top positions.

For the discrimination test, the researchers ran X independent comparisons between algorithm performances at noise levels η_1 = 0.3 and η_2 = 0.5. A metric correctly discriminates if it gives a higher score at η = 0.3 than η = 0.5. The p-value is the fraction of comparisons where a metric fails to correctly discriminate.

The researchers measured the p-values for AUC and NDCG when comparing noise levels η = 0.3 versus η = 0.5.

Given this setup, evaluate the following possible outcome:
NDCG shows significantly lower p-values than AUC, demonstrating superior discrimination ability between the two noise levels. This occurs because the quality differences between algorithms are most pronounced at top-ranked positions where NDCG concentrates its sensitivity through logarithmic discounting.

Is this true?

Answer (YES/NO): NO